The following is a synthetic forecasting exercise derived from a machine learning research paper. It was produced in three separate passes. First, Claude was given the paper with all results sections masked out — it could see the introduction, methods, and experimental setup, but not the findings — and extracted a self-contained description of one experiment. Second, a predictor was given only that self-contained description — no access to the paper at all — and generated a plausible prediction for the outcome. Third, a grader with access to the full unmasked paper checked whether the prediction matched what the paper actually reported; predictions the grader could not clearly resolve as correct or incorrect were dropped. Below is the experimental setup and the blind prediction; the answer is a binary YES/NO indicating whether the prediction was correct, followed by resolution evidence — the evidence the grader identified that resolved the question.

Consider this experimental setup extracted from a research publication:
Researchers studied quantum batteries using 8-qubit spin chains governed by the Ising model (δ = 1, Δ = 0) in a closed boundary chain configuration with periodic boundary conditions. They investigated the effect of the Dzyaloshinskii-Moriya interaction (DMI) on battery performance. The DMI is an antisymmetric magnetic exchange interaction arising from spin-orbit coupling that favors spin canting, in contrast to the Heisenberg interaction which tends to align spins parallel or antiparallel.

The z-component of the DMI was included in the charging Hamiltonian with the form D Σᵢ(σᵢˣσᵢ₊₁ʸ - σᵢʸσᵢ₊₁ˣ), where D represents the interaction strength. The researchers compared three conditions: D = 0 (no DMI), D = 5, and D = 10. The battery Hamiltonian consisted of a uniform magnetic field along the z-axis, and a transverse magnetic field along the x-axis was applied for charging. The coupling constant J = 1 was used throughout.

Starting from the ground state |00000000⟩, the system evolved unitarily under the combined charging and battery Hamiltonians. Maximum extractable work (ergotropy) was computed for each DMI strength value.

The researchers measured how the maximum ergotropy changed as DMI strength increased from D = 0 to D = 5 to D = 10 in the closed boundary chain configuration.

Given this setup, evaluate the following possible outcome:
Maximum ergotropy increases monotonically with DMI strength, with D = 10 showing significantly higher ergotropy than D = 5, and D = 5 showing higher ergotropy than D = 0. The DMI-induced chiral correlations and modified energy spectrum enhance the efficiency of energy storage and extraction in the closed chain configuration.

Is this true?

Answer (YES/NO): NO